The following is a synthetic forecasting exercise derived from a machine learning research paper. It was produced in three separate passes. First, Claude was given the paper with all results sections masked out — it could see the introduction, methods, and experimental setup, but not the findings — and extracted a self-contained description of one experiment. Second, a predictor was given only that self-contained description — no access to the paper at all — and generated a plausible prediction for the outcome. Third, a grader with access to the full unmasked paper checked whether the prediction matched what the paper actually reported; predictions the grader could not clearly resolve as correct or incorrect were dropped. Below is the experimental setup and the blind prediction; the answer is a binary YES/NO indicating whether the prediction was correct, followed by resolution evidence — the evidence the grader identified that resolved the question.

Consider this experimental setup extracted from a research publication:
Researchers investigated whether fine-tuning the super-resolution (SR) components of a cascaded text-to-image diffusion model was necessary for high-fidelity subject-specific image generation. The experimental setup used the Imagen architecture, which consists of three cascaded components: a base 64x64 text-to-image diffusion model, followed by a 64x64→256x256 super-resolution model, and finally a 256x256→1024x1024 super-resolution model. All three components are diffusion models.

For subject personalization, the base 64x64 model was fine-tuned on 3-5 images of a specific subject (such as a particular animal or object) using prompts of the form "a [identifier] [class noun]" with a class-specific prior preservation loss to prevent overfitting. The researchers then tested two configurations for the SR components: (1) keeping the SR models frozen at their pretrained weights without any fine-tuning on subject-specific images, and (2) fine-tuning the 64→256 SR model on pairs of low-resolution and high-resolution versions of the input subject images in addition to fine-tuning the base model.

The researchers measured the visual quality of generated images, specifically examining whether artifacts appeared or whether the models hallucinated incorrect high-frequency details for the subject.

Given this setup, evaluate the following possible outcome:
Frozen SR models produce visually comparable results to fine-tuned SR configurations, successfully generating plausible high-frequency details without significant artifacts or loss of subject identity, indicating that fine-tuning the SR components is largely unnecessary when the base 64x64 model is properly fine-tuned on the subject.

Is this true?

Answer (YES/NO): NO